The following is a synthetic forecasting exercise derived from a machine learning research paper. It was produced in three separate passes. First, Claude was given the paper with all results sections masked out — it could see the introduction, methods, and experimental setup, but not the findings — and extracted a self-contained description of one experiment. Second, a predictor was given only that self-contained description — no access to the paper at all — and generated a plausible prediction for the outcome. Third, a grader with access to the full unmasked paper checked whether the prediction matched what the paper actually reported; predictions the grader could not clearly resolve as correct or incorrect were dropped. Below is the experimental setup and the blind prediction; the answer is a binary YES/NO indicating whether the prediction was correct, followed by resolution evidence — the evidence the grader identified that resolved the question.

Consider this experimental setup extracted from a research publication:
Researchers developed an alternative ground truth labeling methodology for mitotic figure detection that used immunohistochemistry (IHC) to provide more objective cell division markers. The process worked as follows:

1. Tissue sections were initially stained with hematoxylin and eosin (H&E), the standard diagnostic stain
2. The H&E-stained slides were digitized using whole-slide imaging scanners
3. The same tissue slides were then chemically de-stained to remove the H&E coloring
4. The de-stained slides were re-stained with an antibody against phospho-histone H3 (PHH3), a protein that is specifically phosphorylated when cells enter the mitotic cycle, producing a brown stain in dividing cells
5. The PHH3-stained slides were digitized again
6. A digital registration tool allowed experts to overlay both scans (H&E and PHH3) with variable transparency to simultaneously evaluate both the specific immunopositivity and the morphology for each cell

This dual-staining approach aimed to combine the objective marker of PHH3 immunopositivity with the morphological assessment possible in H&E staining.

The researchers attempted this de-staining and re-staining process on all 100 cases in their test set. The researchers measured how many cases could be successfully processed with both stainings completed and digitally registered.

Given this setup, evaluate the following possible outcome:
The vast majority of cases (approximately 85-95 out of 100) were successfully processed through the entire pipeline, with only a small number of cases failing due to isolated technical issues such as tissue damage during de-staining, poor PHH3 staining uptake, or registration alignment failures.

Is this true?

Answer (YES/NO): NO